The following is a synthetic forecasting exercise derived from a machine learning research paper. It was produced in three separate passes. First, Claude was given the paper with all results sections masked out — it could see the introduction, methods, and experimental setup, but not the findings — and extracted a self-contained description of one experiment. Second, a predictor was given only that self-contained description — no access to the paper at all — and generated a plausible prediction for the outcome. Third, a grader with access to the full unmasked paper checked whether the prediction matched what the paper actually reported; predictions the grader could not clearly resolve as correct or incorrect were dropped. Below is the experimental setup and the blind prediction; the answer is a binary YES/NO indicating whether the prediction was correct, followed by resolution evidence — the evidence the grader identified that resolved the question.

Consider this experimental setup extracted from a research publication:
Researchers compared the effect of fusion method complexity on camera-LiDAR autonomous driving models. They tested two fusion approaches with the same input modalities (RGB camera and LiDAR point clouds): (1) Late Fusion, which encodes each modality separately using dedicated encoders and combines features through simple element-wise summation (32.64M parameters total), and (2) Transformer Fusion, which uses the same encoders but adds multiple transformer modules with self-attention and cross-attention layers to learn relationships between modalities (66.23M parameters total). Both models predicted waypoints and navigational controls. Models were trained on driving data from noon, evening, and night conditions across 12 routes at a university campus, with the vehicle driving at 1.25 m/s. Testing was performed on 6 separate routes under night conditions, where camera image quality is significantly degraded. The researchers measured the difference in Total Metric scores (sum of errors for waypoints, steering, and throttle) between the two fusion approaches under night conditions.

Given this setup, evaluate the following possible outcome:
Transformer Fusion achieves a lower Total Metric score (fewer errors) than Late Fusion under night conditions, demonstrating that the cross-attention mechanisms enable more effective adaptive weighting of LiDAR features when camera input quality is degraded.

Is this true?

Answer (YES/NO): NO